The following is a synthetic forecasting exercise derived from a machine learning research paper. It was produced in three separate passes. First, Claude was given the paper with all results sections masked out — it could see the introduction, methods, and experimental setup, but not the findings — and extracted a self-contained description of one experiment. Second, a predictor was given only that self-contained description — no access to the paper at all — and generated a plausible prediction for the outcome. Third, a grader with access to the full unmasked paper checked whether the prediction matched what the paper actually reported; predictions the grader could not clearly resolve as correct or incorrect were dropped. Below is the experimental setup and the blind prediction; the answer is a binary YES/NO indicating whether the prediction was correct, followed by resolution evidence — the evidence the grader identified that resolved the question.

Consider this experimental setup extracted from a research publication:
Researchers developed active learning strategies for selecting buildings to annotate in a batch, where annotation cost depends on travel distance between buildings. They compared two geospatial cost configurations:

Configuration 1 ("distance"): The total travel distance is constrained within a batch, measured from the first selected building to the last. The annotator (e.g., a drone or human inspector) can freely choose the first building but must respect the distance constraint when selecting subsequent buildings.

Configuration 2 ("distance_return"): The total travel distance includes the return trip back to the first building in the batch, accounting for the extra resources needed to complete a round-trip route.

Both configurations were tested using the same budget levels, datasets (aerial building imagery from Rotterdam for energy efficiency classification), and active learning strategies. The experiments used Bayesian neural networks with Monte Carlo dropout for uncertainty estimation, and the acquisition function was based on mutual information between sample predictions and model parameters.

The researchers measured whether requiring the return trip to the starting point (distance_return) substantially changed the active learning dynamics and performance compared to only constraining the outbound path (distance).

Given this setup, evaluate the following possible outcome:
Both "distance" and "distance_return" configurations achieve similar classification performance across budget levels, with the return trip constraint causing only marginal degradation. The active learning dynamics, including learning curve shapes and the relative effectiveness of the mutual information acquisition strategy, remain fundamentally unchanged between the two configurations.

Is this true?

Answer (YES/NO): YES